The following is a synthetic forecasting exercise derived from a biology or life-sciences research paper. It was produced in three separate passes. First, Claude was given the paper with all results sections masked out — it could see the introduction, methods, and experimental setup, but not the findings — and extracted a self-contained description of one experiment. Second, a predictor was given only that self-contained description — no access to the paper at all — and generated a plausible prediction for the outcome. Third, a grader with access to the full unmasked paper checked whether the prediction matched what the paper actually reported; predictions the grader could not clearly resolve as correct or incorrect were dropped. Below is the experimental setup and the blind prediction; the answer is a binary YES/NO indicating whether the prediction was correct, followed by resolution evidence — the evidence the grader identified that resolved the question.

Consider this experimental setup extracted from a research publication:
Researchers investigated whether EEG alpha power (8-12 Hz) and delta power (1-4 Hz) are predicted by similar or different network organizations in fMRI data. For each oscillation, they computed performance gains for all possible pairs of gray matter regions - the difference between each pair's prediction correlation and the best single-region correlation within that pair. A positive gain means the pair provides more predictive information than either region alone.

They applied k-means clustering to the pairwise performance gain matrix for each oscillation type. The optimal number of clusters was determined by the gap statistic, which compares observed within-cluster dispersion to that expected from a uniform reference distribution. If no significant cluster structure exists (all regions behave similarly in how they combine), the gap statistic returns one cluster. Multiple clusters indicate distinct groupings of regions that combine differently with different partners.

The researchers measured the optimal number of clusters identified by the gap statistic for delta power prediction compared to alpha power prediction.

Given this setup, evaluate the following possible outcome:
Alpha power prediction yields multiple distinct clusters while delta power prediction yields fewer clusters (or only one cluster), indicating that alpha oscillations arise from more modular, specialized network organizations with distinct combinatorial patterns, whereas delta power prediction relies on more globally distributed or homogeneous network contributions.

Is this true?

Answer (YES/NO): YES